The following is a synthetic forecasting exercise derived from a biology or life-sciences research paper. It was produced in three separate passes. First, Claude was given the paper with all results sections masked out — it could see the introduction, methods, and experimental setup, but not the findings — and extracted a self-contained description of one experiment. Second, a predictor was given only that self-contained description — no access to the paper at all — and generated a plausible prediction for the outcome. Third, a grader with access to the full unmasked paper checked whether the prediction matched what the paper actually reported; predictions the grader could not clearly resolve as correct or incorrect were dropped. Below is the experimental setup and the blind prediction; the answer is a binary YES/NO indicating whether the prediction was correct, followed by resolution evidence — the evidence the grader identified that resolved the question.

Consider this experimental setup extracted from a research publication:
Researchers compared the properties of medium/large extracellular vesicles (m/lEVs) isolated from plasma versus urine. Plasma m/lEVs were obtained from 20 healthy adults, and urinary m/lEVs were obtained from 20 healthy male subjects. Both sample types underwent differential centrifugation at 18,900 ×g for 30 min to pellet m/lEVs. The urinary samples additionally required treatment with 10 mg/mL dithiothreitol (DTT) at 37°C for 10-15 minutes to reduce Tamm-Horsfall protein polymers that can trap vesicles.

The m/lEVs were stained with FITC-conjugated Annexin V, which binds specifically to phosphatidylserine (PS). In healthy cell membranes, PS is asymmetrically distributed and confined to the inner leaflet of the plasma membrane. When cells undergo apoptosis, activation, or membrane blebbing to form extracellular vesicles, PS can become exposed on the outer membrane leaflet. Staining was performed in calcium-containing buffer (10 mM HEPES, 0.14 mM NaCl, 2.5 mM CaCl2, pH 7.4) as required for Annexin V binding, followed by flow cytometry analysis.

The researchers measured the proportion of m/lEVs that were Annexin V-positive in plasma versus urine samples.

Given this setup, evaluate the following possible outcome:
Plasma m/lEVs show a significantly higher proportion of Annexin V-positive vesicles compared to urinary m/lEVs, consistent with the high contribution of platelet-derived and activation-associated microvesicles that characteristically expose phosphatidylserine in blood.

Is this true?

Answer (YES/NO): NO